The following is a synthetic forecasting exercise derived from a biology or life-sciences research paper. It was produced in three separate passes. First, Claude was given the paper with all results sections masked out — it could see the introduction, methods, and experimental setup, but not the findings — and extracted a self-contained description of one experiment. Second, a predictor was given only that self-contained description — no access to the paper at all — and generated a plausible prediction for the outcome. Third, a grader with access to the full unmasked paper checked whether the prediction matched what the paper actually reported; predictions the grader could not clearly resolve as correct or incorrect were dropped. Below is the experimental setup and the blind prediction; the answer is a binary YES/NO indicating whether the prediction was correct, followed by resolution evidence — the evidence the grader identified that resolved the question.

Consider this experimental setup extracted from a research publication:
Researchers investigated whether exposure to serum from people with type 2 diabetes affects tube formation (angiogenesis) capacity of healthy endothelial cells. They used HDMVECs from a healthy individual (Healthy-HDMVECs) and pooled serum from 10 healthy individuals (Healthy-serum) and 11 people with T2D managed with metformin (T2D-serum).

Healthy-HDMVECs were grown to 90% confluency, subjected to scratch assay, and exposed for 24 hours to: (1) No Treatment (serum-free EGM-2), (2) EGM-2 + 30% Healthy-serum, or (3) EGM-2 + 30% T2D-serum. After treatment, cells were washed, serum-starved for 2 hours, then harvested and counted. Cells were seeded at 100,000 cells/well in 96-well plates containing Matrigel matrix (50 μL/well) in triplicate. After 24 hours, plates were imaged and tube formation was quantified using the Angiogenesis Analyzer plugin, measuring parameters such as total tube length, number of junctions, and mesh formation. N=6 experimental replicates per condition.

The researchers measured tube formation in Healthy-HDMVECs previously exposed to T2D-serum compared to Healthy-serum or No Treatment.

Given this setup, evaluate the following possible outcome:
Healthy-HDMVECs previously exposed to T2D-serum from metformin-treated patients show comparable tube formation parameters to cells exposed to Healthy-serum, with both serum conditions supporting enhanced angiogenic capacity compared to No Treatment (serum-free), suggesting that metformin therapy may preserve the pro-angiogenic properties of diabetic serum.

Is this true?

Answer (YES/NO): NO